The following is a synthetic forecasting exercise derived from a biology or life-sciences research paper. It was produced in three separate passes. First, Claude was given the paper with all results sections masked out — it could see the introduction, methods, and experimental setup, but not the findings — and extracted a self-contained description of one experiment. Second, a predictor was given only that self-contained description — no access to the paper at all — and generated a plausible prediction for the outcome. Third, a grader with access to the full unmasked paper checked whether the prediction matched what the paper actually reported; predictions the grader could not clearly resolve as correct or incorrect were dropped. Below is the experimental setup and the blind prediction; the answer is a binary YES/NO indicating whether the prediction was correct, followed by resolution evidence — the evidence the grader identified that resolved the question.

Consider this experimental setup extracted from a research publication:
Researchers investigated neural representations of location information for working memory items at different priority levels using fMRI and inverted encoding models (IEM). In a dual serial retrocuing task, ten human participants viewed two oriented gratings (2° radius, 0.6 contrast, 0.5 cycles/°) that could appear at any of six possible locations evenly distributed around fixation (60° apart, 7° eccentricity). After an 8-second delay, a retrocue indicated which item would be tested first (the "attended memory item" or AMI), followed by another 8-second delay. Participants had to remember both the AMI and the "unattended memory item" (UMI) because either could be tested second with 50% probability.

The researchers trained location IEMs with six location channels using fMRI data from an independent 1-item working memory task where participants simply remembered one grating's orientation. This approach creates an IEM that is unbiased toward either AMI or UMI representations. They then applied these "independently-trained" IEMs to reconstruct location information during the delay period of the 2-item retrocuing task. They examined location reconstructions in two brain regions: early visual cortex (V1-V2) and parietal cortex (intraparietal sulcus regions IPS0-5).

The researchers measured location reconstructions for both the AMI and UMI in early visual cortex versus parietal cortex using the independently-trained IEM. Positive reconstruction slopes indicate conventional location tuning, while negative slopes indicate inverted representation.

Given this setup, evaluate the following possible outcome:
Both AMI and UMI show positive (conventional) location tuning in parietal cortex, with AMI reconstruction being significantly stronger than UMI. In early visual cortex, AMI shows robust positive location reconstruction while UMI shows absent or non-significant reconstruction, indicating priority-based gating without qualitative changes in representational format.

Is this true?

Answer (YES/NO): NO